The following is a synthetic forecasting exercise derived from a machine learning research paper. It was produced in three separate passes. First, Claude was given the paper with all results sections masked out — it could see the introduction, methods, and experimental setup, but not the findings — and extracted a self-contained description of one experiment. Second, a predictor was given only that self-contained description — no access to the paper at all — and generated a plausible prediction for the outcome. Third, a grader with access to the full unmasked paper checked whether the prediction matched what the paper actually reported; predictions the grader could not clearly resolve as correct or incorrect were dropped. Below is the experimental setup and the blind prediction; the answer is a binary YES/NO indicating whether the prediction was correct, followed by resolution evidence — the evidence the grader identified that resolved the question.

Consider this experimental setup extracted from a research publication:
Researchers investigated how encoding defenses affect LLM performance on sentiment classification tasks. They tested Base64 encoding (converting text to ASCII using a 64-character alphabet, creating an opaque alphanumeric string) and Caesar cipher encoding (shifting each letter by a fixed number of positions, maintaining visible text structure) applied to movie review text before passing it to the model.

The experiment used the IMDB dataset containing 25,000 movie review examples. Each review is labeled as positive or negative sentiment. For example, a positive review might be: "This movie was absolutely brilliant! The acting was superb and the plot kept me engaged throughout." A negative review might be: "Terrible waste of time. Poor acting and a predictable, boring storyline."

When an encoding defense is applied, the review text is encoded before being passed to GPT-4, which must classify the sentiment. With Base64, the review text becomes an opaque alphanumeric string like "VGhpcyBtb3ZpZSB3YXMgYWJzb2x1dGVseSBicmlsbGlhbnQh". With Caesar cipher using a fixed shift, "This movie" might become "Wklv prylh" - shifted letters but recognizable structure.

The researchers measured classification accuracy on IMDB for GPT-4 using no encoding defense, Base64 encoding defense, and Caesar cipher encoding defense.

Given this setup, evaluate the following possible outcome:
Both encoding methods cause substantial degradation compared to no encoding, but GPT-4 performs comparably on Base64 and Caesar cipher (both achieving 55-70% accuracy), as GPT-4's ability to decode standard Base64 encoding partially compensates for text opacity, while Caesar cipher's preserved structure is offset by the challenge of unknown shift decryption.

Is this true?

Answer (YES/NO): NO